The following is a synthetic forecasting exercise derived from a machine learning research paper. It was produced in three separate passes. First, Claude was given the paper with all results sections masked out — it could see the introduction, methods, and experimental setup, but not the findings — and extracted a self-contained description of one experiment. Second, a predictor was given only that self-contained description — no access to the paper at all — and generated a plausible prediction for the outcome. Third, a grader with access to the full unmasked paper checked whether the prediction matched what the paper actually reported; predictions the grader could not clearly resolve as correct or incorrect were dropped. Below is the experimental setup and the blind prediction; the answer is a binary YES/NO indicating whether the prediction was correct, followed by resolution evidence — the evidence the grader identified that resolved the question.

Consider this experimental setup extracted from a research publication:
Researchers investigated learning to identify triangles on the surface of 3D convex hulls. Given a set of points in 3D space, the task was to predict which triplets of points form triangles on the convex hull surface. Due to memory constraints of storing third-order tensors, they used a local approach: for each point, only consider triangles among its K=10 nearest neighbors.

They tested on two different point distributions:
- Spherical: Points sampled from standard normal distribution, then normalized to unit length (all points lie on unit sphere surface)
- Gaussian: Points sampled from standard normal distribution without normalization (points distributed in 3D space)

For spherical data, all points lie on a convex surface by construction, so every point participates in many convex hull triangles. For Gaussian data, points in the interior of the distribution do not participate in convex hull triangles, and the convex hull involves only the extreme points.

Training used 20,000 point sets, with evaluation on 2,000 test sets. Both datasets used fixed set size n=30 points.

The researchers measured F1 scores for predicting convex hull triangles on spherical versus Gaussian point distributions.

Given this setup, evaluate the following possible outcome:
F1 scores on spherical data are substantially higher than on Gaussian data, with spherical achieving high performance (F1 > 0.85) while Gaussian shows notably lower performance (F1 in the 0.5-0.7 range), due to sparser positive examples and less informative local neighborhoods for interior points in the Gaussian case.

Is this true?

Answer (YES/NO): NO